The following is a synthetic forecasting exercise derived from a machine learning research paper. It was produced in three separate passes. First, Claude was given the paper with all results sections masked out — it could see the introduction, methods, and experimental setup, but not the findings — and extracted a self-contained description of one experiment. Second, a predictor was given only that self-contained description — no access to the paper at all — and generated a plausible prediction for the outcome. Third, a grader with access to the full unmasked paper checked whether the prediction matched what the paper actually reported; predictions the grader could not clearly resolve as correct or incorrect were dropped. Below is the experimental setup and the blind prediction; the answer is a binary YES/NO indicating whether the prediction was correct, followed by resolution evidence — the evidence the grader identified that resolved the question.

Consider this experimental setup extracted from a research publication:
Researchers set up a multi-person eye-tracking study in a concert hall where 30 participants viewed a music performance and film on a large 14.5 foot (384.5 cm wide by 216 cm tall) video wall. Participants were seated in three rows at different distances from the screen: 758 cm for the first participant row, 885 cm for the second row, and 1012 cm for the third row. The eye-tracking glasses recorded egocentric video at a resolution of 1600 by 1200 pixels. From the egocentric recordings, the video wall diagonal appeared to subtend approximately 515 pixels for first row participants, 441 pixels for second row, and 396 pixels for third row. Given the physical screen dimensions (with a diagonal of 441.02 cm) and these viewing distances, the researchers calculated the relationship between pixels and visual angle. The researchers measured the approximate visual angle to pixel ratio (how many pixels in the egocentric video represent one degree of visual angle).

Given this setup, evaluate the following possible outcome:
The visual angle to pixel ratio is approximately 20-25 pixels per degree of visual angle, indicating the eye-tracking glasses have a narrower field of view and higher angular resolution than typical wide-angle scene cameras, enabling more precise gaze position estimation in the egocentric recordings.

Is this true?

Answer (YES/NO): NO